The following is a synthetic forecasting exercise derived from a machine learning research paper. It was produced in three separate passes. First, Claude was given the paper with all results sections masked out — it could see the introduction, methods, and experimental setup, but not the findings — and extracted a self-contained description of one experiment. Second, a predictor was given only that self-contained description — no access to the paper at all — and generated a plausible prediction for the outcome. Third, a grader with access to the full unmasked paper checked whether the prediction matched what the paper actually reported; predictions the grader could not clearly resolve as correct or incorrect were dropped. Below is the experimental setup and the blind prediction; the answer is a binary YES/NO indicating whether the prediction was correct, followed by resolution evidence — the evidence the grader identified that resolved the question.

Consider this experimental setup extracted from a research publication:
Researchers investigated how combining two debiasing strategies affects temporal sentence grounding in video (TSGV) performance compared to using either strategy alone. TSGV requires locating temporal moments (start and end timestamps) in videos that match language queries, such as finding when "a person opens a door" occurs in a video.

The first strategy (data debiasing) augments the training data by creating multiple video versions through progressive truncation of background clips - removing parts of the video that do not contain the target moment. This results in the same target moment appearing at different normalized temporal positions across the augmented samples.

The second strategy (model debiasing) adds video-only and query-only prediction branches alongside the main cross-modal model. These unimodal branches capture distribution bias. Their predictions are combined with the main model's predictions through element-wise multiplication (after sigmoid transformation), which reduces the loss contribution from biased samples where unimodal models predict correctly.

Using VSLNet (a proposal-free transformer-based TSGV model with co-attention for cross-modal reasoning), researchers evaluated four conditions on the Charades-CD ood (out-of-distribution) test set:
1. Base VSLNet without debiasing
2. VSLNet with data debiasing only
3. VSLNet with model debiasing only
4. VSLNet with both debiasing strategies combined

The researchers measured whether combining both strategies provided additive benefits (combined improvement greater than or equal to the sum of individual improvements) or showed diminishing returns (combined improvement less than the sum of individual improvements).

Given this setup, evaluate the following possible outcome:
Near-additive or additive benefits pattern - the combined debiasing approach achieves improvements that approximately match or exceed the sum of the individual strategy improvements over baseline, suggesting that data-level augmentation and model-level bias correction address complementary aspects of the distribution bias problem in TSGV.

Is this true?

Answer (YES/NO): NO